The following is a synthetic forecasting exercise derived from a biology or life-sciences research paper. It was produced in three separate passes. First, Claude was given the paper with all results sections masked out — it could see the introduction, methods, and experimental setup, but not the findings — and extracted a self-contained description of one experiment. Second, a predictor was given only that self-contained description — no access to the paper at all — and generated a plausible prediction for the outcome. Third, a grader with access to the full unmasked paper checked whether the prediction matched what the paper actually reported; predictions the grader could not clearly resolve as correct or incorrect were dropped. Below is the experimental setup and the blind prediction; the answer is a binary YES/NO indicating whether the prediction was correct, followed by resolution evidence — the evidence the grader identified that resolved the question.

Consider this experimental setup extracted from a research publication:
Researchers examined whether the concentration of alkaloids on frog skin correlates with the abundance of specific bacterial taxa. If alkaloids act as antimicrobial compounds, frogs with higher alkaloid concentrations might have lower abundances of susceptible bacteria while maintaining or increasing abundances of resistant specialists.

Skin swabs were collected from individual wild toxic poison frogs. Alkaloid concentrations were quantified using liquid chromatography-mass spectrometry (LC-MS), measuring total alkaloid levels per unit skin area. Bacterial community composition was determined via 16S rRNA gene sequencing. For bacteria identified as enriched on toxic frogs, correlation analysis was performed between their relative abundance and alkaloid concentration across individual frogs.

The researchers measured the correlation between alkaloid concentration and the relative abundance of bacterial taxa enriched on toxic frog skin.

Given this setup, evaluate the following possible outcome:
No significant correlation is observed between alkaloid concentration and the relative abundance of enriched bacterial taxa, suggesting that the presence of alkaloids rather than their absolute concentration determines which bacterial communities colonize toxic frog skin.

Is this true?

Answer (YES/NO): YES